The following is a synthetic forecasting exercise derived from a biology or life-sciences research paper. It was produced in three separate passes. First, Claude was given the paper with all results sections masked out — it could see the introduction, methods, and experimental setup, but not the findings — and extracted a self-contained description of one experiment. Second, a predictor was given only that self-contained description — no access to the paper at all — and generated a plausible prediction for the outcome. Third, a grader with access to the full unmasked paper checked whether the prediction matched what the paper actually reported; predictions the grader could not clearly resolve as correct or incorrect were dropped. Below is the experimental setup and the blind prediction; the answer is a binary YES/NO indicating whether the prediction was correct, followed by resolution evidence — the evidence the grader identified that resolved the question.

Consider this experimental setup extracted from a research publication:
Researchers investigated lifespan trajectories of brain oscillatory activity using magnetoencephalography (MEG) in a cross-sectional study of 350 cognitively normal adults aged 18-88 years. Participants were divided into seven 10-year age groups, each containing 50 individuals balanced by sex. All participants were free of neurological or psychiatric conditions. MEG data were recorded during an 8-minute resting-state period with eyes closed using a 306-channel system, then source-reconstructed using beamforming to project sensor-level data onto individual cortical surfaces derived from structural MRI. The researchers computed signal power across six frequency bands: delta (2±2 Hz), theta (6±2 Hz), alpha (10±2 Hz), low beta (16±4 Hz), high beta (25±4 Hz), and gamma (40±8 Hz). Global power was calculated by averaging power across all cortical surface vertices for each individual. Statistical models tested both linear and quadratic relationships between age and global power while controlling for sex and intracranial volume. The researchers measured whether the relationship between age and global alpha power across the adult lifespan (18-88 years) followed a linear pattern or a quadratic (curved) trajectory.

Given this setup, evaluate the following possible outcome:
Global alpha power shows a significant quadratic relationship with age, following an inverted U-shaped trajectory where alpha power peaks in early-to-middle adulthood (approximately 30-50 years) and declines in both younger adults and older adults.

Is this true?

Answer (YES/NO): NO